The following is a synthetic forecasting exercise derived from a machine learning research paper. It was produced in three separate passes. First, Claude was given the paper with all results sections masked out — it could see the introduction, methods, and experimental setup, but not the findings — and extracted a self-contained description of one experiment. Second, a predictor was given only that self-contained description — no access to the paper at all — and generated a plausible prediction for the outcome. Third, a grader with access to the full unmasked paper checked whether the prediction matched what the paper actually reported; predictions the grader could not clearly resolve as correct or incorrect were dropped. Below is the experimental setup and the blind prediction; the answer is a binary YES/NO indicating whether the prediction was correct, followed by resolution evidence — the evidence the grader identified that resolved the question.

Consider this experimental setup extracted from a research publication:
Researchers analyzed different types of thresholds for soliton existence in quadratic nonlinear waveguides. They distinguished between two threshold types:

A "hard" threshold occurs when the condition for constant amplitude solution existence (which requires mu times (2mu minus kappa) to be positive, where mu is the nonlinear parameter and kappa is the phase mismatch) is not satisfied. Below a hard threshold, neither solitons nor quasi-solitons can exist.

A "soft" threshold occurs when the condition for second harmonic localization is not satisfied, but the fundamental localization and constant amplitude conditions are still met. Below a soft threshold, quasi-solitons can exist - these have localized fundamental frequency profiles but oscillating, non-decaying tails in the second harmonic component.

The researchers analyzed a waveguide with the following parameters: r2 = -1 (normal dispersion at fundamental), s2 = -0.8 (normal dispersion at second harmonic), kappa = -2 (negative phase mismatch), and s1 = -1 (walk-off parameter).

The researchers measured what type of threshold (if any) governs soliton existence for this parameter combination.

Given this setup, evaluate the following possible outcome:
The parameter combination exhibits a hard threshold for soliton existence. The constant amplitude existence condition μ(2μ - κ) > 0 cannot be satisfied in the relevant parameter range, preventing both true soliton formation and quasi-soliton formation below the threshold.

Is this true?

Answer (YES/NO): YES